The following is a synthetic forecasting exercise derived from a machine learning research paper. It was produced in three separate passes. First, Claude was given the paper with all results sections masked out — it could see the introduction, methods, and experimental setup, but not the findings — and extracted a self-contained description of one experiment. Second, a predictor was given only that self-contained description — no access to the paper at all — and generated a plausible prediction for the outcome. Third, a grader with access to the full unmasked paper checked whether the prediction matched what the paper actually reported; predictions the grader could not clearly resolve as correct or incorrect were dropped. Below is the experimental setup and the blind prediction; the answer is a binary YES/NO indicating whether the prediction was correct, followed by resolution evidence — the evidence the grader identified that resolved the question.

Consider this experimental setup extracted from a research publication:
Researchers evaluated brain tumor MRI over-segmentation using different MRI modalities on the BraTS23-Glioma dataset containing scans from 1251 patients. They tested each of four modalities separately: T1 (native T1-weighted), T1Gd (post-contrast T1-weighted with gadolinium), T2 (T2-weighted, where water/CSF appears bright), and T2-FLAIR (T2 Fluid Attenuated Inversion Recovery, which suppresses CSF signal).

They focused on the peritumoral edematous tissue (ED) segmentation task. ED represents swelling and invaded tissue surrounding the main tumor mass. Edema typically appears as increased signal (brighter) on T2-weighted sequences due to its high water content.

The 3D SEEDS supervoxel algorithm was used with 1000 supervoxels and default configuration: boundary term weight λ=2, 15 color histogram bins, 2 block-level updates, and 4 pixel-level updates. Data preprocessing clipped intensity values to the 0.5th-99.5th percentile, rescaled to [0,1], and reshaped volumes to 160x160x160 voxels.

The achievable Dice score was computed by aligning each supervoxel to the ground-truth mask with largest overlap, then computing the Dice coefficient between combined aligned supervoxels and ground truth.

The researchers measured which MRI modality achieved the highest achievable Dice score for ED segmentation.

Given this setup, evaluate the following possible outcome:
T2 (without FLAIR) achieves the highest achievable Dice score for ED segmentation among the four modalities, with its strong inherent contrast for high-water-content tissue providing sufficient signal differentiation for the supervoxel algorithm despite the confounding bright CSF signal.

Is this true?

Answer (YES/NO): NO